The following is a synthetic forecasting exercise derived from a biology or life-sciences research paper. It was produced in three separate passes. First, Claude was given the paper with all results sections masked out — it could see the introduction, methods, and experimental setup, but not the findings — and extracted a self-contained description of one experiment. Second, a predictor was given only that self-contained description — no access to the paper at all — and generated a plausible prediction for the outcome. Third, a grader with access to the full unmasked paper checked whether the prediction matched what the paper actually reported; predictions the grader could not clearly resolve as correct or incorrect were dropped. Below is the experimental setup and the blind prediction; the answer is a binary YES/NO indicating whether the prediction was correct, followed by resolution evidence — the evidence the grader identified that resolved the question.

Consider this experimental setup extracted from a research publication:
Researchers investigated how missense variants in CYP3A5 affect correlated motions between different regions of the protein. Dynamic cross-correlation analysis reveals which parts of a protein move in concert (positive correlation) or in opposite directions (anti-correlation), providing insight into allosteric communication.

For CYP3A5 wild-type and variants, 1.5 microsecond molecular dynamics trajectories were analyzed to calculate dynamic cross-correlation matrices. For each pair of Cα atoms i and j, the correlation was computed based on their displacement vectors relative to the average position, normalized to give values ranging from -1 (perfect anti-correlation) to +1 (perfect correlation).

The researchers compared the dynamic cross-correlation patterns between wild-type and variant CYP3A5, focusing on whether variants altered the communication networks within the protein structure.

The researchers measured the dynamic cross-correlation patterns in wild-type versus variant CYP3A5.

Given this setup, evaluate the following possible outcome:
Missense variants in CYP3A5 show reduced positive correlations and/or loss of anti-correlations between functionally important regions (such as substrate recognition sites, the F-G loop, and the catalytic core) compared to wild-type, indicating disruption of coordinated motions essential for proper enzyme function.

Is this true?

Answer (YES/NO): NO